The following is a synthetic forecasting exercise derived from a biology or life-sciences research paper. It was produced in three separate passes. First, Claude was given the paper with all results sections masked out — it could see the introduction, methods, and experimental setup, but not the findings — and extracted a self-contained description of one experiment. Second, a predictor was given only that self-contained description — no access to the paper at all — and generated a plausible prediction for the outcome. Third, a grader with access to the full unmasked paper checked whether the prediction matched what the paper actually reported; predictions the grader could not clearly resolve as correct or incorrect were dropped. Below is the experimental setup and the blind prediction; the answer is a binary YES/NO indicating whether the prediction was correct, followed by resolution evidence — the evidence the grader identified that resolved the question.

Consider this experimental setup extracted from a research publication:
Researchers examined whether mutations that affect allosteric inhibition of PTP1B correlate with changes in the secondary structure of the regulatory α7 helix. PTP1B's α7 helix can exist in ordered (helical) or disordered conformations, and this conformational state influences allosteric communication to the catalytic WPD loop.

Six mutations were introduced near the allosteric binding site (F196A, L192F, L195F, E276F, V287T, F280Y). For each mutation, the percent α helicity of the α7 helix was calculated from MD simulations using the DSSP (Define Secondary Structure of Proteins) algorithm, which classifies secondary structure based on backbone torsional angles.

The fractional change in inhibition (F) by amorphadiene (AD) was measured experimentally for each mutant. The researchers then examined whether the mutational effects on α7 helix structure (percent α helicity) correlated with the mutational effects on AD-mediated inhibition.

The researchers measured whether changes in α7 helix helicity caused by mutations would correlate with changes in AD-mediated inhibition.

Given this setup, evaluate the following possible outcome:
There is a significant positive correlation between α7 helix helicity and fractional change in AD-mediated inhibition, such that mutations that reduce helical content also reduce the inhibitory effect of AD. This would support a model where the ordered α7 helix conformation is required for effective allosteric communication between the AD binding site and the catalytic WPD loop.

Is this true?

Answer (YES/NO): NO